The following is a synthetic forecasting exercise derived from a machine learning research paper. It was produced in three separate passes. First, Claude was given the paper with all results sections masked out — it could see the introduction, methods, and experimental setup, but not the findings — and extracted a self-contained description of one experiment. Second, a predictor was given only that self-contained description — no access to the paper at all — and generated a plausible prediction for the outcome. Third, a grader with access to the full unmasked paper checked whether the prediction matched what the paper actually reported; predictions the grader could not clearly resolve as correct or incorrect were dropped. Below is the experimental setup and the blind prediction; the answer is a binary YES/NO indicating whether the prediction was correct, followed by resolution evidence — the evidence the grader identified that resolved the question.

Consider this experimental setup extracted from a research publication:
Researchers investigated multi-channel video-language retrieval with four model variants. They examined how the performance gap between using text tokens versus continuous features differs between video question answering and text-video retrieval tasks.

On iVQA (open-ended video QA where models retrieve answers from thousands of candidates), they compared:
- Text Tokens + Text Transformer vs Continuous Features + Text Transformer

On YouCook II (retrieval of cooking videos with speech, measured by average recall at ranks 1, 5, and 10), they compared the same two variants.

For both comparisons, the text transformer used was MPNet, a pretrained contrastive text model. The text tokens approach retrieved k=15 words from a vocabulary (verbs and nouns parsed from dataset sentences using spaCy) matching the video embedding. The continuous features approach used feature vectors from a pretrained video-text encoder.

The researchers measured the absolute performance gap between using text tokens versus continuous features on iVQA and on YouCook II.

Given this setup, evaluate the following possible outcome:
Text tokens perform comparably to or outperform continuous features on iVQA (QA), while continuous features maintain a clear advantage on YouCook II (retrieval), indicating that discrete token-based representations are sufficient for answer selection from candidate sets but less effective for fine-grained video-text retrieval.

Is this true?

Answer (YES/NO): NO